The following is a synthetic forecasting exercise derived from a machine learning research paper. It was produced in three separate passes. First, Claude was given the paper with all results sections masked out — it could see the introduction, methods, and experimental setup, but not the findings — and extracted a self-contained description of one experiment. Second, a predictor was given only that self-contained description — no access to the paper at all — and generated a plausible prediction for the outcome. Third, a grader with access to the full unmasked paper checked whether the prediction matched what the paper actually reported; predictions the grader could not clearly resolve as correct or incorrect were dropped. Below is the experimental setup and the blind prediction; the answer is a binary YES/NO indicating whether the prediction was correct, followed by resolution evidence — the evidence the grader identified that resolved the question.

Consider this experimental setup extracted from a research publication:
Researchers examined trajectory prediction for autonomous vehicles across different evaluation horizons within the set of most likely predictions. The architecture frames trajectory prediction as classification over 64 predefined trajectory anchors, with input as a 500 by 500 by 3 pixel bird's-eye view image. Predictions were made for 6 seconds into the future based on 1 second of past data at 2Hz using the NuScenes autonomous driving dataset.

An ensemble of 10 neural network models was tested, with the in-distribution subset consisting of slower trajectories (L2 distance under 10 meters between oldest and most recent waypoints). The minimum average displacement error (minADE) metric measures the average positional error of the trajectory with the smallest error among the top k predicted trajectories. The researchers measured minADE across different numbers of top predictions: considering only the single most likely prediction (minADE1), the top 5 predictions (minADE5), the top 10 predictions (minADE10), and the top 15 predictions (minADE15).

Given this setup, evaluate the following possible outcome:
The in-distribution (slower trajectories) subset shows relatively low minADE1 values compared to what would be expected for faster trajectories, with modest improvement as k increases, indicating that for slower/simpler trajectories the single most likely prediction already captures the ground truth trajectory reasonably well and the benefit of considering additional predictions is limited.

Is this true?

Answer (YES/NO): NO